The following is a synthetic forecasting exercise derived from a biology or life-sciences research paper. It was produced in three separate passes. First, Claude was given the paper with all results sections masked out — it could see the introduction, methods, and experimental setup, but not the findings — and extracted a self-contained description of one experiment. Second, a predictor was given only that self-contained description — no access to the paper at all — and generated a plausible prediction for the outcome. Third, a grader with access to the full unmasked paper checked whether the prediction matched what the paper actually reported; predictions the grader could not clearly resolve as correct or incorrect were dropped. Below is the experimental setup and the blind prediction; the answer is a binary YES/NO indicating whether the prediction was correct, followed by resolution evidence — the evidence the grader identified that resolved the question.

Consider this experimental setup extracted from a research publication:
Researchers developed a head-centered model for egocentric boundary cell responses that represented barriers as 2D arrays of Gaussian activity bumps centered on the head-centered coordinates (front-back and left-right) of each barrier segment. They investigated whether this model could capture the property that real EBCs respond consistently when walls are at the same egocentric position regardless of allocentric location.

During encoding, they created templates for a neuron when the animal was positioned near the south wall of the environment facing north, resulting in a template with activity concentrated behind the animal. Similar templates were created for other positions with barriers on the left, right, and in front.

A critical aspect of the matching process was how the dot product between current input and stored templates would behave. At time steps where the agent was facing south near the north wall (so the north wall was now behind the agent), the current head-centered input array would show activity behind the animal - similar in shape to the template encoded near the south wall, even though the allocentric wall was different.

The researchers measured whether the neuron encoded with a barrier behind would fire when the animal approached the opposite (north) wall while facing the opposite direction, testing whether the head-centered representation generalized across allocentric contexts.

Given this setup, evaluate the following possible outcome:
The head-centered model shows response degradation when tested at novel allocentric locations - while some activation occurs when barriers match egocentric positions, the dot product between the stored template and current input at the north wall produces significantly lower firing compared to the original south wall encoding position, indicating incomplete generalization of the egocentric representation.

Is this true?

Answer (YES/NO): NO